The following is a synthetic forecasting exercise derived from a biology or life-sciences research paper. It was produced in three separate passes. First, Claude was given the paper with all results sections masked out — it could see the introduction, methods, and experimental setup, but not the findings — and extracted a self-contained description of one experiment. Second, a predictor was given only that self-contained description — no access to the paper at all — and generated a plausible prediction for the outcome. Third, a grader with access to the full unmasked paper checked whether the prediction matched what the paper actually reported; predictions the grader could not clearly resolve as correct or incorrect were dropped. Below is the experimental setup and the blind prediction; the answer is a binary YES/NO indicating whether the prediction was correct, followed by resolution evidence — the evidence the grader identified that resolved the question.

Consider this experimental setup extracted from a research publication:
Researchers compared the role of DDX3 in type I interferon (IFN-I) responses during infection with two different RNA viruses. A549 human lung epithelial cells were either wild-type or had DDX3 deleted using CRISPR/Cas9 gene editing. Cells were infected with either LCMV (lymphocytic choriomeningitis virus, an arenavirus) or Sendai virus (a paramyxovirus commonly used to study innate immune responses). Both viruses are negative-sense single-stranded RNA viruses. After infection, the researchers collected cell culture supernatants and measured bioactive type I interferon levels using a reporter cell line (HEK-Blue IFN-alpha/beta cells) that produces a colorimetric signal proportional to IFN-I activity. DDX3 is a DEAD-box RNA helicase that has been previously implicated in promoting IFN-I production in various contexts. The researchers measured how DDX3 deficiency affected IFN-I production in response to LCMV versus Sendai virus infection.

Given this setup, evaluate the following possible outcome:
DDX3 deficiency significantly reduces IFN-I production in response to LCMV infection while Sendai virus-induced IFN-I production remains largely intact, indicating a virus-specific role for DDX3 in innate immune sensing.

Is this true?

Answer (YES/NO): NO